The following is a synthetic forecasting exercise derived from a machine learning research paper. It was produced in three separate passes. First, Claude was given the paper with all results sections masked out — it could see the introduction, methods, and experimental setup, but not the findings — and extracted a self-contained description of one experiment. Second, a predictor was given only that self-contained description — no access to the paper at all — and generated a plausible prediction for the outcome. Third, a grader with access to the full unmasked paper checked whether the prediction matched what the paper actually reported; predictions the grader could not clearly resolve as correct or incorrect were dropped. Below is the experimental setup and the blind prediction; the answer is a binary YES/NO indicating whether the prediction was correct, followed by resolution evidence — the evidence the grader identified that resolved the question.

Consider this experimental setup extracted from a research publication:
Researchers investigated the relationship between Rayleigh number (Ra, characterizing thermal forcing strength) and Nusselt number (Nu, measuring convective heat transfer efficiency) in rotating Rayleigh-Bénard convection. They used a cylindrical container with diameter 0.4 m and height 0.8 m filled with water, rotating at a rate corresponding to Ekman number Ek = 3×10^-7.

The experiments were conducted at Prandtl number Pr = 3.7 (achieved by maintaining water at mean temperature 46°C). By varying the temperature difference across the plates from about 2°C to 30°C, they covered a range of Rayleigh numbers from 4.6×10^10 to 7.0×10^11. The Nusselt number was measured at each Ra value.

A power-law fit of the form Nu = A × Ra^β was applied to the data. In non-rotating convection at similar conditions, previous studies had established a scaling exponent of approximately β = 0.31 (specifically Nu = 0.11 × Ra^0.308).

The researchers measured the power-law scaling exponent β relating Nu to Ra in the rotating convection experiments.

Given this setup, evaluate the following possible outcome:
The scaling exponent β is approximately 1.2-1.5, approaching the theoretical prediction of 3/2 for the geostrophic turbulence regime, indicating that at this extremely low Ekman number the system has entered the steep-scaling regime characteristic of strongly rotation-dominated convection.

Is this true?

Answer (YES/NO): NO